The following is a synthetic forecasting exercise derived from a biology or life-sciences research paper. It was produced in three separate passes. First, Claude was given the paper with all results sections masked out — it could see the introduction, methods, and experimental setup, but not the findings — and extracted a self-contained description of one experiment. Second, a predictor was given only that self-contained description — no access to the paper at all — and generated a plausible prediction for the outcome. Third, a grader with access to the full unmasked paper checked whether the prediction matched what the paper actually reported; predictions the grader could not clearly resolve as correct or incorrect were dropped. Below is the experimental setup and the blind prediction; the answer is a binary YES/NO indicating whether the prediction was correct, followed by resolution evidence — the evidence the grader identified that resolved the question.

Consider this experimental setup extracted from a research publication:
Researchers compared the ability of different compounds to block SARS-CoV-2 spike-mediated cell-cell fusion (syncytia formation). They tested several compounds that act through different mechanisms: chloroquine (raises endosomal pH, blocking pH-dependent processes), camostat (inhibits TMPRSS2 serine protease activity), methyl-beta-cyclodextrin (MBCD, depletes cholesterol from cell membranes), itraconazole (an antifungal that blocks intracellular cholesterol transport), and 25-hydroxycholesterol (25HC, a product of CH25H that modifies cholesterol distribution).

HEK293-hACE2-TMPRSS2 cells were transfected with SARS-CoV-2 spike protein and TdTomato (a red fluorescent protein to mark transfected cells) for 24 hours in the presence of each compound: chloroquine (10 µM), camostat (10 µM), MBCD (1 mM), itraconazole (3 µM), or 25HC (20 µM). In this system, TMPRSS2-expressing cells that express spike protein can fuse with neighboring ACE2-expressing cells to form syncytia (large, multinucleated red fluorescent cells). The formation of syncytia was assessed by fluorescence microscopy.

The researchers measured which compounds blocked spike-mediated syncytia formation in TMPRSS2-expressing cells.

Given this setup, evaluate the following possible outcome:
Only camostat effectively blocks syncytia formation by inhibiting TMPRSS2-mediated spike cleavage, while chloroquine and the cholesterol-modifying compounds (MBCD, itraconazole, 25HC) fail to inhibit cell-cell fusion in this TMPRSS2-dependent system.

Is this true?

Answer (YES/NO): NO